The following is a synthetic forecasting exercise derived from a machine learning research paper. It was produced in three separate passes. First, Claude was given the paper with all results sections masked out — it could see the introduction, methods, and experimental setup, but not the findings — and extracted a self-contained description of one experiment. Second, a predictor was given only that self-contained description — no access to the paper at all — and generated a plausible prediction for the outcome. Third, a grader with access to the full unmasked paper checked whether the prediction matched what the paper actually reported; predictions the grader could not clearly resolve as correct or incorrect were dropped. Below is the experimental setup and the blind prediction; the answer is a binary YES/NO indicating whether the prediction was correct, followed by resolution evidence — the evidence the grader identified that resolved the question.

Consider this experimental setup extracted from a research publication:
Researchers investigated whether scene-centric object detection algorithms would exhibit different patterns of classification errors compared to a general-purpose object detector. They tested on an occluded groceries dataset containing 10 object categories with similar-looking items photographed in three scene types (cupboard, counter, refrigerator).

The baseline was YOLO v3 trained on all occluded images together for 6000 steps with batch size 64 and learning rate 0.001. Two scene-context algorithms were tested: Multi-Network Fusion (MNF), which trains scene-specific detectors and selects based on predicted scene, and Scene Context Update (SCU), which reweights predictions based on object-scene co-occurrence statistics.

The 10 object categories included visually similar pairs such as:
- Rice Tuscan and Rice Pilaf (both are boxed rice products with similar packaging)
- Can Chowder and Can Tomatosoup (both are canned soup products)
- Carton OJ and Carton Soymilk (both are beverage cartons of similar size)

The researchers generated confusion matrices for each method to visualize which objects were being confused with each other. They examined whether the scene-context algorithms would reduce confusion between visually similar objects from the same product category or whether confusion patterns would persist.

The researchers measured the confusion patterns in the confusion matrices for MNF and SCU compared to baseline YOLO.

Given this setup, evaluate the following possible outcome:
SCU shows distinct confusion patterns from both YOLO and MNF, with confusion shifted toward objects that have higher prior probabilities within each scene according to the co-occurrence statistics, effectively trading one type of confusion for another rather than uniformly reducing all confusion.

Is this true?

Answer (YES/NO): NO